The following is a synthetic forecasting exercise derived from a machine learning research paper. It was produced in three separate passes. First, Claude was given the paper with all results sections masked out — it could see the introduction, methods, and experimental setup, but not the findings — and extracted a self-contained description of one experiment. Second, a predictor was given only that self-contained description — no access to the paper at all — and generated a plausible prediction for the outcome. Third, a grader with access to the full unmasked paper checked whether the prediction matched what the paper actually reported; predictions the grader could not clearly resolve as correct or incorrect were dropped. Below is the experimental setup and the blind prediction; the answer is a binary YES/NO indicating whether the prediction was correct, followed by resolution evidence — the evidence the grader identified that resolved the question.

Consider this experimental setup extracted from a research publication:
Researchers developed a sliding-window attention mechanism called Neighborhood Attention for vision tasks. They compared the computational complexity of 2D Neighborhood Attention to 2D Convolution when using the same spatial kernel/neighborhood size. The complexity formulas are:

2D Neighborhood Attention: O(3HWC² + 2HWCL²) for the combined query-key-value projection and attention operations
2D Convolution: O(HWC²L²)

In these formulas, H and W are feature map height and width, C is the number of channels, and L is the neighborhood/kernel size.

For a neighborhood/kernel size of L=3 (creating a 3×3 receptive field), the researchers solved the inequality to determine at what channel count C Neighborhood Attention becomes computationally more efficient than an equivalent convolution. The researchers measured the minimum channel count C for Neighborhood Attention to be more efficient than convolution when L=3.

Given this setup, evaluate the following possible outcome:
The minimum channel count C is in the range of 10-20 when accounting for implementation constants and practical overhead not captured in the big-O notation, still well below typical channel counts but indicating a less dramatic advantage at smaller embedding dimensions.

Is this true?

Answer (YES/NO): NO